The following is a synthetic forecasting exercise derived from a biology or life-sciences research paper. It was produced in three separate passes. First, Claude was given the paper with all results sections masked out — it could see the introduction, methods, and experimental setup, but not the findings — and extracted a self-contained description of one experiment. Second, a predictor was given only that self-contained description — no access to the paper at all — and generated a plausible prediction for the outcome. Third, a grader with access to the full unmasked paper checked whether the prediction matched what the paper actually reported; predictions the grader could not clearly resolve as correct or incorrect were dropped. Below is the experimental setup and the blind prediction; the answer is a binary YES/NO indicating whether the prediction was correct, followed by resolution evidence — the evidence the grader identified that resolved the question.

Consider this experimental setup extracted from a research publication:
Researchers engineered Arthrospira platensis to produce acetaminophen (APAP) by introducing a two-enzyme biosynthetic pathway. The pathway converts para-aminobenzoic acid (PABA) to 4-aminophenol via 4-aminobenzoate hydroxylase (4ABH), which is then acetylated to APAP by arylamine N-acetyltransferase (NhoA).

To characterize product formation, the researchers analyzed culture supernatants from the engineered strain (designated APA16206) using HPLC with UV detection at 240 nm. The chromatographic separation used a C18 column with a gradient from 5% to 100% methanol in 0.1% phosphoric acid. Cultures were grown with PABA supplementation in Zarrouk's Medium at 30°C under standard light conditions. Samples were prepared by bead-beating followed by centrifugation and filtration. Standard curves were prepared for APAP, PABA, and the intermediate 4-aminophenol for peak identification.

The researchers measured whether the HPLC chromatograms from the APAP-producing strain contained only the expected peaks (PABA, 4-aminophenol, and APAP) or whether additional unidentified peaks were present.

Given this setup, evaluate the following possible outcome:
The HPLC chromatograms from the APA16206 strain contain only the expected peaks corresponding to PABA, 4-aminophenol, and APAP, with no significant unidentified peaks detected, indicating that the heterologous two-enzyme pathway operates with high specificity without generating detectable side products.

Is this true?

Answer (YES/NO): NO